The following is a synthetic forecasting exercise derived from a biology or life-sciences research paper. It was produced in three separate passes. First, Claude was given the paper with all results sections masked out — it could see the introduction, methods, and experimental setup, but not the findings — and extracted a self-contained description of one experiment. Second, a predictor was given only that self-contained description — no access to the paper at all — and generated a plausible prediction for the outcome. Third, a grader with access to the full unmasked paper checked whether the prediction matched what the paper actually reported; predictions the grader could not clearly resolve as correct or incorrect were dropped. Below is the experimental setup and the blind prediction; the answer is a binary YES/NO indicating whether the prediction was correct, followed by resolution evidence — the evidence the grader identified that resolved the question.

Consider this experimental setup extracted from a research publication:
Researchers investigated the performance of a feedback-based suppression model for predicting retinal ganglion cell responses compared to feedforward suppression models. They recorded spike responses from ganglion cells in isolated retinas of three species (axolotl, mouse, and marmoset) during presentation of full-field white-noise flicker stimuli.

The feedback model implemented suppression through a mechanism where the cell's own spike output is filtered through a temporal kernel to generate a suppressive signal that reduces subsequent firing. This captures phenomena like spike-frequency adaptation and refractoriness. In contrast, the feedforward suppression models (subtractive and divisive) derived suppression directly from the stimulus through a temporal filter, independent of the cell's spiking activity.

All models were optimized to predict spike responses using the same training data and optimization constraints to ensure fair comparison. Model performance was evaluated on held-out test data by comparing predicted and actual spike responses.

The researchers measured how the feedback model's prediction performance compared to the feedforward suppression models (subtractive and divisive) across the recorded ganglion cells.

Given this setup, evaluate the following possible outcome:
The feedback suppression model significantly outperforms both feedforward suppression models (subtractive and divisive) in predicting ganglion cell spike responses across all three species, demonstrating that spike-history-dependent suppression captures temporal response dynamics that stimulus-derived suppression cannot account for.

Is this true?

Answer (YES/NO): NO